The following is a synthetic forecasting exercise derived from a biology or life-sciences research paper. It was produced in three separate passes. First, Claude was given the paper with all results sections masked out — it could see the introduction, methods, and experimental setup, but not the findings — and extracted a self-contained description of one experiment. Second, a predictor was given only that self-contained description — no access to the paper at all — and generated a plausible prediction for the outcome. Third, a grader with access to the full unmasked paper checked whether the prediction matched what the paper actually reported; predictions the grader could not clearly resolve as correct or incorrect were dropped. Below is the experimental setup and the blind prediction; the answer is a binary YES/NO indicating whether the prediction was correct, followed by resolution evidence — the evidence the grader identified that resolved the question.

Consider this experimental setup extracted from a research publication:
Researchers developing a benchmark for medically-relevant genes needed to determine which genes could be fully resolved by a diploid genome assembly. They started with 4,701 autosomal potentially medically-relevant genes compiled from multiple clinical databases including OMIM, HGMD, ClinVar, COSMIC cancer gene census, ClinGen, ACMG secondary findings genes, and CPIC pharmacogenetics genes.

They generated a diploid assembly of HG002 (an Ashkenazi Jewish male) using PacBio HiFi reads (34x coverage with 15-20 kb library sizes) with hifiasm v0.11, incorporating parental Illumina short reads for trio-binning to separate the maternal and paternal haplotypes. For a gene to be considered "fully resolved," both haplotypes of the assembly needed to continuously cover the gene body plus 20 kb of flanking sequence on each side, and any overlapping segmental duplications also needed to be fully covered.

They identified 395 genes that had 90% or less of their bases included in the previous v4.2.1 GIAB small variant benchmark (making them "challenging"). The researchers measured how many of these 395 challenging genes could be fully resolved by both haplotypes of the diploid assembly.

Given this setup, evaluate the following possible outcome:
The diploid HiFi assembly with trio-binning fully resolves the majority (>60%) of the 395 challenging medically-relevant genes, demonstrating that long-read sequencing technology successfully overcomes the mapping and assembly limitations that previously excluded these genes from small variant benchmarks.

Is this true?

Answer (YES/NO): YES